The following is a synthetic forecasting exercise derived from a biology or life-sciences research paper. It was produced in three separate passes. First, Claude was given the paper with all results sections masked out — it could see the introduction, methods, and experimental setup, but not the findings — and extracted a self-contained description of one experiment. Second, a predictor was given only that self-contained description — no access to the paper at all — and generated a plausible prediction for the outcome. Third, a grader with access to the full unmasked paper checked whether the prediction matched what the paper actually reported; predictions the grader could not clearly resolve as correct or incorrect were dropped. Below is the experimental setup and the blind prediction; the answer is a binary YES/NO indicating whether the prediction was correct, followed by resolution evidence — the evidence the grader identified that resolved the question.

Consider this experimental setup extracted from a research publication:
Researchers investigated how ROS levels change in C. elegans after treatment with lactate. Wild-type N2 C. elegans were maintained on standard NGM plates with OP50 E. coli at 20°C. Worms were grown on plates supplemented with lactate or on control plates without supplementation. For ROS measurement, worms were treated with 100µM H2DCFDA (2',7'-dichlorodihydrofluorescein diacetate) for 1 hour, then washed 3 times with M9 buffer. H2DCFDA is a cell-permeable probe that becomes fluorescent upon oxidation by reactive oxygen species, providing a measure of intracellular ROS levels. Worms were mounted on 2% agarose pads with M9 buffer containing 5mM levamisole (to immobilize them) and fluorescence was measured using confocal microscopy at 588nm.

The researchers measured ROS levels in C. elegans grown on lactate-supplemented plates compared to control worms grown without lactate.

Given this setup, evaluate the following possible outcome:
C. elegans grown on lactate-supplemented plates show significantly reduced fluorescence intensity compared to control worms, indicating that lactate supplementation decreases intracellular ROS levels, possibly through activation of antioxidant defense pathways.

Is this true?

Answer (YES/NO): NO